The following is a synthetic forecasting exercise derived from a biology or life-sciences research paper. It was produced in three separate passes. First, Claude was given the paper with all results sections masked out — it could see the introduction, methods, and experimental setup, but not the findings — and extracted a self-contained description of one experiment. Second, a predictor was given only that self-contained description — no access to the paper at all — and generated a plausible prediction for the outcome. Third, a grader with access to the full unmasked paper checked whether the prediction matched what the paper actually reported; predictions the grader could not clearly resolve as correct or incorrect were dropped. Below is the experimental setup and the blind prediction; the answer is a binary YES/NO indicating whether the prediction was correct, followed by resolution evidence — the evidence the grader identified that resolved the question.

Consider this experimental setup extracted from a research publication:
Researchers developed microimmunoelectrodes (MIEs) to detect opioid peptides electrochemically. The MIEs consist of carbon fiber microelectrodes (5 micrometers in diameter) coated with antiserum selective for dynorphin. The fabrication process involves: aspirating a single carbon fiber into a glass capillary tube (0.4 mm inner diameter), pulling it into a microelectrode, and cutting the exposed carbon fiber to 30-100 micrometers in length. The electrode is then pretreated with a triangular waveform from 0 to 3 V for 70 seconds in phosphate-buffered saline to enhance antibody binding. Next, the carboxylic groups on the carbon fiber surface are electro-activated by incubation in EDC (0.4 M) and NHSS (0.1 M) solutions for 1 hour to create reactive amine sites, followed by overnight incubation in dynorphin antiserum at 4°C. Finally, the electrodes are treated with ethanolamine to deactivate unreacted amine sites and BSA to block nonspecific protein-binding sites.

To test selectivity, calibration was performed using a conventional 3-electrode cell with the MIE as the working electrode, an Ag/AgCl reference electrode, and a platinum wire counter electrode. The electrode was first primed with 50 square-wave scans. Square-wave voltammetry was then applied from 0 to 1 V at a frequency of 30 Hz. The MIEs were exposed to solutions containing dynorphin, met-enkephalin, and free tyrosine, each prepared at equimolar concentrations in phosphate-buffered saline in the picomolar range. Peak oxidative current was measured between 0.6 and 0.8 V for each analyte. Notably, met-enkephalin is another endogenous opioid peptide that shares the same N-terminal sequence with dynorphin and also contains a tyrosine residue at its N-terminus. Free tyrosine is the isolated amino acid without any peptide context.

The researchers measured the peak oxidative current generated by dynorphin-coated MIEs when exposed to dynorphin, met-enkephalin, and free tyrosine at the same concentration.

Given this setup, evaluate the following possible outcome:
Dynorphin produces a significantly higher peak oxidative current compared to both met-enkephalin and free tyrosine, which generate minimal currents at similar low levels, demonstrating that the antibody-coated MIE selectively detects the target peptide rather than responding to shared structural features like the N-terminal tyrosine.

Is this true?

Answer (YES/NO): YES